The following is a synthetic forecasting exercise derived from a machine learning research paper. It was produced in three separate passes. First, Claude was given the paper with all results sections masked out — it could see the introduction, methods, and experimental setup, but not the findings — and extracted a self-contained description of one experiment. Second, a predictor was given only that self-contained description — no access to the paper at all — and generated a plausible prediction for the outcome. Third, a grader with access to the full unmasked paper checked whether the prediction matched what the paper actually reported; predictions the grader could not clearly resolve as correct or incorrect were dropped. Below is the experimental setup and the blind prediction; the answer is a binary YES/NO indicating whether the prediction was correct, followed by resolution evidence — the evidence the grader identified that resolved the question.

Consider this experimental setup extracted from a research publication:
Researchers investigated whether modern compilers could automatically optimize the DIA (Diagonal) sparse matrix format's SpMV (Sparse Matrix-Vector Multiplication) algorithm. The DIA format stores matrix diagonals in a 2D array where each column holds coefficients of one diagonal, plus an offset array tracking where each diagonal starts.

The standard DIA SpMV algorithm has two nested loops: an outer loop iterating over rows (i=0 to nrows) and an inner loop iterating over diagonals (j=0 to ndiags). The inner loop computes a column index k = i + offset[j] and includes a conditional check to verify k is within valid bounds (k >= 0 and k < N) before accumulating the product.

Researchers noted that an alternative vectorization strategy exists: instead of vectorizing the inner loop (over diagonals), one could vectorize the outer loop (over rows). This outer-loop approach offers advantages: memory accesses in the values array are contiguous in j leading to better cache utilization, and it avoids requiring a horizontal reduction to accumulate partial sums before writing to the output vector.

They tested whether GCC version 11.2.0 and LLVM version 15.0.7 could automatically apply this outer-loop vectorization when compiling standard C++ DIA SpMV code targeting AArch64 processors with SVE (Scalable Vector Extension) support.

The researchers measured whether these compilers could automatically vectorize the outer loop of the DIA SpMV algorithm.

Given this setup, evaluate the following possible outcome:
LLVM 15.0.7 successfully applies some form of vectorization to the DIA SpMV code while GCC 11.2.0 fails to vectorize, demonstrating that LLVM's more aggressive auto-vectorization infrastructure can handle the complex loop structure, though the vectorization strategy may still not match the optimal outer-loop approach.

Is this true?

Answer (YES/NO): NO